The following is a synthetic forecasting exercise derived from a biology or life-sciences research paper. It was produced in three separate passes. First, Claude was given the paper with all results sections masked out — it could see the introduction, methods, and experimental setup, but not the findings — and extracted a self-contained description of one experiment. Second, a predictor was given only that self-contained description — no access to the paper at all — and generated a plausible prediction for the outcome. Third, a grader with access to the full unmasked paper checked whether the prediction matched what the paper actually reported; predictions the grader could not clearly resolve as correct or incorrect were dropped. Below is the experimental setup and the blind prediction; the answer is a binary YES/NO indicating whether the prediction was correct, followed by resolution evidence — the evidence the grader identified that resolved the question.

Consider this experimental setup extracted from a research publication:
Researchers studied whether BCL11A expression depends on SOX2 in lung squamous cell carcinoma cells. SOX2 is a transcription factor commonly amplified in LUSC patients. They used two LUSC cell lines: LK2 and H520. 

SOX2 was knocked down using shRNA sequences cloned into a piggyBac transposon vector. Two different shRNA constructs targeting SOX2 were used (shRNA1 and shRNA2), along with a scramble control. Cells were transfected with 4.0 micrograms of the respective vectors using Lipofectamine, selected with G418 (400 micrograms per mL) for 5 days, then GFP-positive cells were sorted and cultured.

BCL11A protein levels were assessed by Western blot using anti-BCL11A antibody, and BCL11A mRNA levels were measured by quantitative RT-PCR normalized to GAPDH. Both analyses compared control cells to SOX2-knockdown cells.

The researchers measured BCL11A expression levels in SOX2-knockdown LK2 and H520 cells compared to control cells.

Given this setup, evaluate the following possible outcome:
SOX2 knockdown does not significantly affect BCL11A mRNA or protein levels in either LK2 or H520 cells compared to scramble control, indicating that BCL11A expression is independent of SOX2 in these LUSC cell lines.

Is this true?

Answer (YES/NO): NO